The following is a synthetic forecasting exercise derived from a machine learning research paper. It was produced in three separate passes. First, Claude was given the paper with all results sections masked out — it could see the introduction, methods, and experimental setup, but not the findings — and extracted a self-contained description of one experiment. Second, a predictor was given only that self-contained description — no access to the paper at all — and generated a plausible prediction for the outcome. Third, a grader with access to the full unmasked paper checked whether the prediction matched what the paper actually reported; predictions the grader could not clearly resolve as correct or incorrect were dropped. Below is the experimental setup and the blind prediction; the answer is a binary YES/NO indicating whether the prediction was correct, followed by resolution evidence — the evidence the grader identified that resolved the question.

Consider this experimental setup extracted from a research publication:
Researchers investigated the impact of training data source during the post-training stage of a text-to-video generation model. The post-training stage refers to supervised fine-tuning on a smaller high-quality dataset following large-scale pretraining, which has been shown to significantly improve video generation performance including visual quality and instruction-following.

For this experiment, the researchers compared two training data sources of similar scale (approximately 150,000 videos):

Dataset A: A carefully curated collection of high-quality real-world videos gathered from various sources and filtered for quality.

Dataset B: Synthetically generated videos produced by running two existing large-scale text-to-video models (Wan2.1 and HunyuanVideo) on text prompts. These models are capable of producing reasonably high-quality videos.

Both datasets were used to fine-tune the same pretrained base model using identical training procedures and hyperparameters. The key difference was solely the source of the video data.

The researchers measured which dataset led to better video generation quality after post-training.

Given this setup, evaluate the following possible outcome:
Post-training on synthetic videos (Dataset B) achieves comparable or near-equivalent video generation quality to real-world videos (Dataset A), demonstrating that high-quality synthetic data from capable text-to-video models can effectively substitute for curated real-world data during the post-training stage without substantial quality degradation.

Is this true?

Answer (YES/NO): NO